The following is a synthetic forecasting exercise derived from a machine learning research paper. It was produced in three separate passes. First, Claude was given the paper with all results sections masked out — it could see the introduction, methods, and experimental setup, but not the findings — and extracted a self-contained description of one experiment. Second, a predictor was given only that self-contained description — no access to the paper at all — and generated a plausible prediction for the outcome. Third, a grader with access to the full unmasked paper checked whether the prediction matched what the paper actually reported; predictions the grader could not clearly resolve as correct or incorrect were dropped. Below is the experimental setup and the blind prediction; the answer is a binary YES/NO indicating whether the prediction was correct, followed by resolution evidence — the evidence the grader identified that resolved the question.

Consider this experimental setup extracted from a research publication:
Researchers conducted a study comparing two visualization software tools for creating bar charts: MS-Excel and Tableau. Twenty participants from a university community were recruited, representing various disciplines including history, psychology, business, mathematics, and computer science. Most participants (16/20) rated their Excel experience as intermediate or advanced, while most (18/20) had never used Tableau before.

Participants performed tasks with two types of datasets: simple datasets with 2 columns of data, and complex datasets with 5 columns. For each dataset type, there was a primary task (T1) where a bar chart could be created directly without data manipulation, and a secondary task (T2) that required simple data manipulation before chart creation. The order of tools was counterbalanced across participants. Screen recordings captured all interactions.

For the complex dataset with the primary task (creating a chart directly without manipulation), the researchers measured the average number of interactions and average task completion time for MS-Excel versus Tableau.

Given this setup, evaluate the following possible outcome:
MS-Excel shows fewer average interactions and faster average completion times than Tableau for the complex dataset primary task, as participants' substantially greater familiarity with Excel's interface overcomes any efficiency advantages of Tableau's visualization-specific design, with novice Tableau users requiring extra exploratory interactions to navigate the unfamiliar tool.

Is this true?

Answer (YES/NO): YES